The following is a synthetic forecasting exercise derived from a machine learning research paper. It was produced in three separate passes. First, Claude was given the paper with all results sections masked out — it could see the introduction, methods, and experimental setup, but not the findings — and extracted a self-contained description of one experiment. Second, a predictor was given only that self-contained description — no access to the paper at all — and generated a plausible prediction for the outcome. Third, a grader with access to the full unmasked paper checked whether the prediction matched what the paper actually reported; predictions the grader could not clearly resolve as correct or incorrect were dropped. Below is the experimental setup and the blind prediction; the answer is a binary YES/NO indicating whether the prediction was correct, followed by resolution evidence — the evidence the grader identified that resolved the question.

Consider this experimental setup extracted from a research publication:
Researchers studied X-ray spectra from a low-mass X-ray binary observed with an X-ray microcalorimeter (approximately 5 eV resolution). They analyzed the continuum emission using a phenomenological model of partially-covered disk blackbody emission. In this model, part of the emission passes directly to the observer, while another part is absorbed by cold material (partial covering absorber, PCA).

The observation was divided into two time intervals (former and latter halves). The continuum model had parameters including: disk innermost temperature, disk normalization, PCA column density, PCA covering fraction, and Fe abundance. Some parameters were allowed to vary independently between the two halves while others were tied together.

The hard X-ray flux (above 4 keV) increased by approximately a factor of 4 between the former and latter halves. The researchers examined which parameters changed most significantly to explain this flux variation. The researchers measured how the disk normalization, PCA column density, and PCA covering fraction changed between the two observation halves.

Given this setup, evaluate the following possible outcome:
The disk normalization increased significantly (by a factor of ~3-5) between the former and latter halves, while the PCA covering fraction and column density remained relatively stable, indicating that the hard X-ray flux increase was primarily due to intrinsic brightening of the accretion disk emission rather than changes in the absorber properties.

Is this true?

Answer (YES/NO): YES